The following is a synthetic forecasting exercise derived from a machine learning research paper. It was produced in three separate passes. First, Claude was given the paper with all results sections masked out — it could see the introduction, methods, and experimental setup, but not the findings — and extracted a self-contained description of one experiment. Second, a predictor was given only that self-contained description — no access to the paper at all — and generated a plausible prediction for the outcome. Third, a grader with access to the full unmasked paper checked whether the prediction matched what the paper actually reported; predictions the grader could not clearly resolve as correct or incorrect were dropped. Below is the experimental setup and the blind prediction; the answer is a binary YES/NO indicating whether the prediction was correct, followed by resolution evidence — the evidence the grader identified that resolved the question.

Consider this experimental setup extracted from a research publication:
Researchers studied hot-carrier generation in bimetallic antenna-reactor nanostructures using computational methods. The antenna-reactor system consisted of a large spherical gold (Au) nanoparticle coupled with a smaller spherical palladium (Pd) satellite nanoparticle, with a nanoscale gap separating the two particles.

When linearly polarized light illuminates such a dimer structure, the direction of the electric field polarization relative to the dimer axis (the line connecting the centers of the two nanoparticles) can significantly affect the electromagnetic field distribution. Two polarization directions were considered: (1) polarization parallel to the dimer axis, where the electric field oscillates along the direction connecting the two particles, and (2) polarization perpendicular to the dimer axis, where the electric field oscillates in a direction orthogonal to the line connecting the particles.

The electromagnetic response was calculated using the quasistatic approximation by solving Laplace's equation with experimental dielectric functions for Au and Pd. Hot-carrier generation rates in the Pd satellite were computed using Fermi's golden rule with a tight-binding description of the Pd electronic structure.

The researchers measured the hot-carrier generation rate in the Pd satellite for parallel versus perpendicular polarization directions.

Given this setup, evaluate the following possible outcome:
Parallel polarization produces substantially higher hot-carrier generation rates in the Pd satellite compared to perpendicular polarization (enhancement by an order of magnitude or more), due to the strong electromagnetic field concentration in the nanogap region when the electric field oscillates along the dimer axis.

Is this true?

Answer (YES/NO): YES